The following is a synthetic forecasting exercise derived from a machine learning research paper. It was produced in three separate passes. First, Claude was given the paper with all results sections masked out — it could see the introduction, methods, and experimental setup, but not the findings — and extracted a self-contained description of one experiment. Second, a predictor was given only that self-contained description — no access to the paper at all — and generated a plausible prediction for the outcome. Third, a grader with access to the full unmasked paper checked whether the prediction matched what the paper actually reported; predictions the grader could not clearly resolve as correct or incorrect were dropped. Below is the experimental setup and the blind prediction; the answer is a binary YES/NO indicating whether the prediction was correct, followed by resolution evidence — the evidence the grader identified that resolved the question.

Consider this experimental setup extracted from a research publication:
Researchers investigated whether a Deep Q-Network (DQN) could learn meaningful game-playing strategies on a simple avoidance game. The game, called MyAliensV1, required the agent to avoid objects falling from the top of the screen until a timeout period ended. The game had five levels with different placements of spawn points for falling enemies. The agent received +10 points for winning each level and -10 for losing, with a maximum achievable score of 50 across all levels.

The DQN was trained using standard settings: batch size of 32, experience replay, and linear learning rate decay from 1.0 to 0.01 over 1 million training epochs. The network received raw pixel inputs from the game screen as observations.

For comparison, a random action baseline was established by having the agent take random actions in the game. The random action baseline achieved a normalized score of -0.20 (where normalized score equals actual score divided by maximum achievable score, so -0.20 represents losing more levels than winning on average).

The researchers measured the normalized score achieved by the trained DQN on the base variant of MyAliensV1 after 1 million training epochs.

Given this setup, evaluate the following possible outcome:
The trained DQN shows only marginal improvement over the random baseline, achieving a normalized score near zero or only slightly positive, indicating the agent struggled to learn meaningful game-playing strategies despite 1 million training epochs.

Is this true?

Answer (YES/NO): YES